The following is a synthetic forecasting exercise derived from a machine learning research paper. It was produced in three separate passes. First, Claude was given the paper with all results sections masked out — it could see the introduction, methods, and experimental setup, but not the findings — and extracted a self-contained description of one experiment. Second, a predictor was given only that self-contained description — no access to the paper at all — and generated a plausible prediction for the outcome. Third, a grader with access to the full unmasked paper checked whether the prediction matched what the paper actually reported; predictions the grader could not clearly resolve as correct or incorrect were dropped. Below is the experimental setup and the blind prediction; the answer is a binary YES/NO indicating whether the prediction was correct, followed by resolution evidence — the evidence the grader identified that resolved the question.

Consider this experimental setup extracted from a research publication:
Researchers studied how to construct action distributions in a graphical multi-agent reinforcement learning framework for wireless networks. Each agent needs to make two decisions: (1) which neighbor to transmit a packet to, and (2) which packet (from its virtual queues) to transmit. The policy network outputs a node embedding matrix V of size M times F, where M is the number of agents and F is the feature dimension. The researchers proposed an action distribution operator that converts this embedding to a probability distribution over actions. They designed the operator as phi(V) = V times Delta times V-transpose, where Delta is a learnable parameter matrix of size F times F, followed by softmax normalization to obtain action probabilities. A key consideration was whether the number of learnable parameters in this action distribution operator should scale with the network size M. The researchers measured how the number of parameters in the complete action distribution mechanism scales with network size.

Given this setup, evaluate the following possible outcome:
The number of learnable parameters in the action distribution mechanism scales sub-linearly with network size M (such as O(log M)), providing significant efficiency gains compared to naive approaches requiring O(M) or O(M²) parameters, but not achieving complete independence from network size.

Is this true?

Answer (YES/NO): NO